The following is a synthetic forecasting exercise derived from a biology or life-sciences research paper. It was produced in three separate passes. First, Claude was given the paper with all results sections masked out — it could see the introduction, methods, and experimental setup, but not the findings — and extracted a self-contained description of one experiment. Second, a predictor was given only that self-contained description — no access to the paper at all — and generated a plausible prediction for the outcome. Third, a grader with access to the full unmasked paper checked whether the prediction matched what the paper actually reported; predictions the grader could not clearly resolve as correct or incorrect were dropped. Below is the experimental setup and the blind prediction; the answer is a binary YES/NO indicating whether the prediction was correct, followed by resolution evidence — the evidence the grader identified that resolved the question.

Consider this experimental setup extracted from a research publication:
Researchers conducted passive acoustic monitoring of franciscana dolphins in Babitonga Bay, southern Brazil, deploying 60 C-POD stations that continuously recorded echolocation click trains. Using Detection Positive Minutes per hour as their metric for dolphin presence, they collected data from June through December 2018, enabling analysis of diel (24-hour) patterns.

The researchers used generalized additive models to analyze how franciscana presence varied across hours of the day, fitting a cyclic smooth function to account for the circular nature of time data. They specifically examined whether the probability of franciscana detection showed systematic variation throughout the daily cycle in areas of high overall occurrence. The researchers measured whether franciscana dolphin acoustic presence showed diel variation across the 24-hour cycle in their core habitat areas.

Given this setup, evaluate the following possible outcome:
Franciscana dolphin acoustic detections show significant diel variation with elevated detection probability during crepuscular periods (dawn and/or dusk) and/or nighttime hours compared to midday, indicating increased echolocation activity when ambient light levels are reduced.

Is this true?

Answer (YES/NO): NO